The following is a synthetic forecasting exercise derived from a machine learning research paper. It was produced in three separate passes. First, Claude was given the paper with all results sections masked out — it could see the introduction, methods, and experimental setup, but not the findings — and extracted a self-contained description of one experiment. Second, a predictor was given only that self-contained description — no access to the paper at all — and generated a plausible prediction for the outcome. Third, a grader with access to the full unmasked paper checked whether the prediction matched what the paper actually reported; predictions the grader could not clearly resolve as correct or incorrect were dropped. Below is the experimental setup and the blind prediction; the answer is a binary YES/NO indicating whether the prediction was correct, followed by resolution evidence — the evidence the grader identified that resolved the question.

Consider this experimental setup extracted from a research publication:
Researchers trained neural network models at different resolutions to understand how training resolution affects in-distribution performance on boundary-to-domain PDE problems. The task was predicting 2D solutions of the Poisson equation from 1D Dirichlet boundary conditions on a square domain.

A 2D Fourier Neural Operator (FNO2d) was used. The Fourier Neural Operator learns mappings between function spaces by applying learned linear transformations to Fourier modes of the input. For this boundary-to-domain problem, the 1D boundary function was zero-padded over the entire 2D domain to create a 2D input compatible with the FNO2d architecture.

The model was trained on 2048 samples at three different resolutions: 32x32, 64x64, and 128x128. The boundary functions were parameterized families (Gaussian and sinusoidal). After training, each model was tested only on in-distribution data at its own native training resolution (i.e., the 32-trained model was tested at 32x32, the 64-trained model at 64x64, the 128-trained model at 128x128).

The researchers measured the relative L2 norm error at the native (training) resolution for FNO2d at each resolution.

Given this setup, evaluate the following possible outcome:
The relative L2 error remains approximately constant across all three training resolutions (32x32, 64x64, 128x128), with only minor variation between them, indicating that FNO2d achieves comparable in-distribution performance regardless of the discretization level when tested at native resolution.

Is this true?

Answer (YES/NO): NO